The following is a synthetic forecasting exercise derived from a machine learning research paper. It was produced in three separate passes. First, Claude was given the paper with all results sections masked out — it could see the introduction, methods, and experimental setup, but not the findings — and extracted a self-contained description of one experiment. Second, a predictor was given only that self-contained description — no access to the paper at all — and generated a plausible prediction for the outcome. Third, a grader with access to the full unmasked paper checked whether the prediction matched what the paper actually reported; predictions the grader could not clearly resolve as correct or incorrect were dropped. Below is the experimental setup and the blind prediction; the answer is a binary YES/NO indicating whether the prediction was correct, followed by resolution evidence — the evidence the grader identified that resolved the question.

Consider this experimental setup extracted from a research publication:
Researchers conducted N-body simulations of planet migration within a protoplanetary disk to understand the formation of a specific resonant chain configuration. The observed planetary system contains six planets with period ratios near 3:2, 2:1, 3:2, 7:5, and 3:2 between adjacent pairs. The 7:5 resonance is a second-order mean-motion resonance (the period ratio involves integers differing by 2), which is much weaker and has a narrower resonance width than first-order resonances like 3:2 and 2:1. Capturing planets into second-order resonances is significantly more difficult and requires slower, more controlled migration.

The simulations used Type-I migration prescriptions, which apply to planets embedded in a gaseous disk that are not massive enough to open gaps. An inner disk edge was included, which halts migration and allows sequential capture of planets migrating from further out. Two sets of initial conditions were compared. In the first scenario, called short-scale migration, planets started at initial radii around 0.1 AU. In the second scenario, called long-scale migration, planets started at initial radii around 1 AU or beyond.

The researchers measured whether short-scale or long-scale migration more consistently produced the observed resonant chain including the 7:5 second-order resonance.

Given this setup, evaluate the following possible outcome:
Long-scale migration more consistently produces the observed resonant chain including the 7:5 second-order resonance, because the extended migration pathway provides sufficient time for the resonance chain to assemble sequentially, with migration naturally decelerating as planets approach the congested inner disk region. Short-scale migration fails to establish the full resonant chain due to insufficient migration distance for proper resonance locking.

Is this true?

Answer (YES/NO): NO